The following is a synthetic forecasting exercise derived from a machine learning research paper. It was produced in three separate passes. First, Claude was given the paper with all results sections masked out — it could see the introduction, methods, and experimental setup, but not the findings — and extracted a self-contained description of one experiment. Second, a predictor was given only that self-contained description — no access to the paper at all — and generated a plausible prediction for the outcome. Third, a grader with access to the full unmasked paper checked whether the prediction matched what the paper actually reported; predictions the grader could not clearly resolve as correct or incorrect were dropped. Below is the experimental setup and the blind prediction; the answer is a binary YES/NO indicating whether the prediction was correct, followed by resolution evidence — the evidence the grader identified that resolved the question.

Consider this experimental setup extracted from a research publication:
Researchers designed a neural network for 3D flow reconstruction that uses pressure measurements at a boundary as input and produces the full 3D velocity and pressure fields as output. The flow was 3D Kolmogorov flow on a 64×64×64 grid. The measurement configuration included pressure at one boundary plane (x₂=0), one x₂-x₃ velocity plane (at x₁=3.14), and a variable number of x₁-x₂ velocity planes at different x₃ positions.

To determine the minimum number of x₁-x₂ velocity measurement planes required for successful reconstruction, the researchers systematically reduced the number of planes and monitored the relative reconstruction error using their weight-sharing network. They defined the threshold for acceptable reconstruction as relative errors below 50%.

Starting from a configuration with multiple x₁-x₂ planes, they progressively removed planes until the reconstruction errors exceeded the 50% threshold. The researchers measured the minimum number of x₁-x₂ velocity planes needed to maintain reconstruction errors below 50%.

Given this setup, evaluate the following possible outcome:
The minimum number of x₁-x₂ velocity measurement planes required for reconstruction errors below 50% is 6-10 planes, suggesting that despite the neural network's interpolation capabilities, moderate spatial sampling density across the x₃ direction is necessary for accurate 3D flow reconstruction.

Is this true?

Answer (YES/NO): NO